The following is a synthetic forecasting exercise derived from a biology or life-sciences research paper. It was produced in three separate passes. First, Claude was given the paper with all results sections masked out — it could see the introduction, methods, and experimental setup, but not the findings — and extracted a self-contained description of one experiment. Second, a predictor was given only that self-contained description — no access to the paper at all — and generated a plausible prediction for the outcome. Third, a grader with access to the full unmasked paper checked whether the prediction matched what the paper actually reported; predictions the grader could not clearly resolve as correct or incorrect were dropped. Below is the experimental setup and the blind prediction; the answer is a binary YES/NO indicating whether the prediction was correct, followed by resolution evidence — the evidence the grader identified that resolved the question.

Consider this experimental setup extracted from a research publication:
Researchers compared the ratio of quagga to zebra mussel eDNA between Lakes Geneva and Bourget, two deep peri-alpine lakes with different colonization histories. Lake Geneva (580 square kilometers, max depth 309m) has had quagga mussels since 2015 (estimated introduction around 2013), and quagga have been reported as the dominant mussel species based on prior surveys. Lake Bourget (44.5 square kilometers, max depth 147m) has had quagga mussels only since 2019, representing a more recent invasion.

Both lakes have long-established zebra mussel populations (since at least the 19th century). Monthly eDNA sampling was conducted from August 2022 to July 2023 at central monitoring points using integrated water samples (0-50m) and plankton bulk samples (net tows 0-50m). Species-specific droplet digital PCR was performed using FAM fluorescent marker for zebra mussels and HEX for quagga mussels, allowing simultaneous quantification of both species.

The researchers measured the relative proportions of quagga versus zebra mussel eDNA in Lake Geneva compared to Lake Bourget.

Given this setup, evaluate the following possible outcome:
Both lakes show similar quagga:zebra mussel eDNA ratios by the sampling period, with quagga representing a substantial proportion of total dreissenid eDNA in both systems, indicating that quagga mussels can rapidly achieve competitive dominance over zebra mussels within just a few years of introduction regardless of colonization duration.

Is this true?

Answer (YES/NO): NO